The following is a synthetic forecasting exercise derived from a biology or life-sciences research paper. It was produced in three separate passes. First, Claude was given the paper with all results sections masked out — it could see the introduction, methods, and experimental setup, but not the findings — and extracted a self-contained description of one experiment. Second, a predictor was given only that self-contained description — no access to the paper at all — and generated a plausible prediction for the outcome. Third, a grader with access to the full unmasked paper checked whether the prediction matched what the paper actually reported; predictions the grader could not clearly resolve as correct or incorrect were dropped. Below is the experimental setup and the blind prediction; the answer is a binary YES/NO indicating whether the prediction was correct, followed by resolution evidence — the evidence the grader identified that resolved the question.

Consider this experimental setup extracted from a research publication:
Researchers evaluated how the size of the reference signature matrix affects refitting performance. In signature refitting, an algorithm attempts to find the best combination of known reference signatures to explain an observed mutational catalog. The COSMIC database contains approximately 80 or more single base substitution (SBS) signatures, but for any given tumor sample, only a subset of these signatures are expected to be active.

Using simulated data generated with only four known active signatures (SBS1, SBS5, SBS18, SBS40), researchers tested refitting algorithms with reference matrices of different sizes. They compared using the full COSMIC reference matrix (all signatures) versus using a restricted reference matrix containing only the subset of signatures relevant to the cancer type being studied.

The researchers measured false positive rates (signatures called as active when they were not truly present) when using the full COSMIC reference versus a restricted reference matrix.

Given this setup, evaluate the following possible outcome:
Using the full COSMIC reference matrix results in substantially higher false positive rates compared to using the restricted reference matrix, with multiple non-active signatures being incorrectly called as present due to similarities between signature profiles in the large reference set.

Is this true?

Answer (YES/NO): YES